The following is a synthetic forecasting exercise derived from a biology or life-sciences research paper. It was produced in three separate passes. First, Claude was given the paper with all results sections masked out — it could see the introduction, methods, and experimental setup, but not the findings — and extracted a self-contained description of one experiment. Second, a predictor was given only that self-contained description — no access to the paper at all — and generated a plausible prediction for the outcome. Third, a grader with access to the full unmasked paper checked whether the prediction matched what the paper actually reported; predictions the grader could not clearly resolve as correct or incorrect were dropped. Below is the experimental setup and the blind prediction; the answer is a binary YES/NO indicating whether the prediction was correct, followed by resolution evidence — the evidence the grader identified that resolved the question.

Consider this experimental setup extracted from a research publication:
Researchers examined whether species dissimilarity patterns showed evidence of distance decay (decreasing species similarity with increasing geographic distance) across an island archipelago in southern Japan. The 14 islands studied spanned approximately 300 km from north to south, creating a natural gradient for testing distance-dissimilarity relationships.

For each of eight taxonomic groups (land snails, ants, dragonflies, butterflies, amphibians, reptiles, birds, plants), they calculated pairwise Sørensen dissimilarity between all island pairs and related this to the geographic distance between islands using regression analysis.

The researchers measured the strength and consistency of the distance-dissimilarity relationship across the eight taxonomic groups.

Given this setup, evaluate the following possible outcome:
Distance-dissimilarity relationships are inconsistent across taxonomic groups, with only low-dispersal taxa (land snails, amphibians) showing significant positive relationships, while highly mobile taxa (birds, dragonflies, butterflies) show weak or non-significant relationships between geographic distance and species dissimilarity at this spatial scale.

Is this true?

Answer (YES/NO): NO